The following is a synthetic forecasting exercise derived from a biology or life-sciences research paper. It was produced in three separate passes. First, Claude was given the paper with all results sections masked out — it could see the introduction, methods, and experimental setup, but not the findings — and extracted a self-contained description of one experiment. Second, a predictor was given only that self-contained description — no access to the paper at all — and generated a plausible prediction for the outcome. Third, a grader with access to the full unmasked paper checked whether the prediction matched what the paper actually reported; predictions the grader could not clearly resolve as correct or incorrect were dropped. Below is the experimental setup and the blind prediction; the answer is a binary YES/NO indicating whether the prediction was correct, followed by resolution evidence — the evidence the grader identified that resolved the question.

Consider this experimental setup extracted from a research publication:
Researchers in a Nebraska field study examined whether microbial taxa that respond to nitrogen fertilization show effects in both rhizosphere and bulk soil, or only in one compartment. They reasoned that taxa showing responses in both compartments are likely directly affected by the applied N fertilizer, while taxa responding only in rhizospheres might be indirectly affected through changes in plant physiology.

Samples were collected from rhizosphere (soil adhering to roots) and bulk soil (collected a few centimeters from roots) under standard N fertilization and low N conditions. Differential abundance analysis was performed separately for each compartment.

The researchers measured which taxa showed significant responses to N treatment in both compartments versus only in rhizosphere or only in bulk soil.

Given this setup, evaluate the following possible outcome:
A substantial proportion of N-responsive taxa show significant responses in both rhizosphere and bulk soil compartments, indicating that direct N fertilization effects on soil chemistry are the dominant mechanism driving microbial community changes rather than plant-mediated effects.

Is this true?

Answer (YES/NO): NO